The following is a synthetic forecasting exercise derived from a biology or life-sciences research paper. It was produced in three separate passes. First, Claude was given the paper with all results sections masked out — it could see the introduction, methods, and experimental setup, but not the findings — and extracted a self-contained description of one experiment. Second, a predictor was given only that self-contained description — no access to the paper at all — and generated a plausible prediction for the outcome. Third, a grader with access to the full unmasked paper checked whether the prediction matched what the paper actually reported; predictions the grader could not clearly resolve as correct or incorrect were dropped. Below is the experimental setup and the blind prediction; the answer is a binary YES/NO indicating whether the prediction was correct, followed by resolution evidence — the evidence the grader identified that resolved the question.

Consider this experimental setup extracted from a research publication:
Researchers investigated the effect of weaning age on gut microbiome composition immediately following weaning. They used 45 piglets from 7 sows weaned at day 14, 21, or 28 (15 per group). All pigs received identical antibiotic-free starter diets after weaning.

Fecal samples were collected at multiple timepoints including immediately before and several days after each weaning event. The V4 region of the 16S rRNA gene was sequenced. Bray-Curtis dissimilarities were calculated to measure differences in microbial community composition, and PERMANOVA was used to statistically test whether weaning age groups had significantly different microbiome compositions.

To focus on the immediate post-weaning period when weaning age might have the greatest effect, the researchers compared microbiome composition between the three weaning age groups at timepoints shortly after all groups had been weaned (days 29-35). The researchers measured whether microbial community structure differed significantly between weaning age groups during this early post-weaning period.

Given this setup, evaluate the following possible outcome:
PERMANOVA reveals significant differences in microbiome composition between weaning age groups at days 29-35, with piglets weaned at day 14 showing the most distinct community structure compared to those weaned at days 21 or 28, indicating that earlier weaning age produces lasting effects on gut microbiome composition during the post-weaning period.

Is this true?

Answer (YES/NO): NO